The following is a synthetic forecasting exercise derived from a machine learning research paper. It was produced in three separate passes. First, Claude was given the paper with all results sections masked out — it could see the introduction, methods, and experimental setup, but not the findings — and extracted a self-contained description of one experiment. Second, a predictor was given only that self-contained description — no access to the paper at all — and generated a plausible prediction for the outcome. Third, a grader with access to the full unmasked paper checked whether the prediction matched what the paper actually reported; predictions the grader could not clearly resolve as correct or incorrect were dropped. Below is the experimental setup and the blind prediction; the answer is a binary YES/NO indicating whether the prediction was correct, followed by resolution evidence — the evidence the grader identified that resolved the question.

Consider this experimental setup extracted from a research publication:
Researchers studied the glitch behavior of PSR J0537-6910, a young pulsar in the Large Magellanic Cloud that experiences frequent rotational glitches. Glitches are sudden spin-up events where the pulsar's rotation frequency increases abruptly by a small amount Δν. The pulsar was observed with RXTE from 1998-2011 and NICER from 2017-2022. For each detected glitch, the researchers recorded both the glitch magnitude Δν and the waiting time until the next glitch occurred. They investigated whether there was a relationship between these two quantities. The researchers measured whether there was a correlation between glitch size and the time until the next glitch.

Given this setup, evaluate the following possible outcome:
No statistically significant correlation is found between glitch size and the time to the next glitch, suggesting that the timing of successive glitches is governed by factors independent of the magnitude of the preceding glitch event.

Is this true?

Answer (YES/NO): NO